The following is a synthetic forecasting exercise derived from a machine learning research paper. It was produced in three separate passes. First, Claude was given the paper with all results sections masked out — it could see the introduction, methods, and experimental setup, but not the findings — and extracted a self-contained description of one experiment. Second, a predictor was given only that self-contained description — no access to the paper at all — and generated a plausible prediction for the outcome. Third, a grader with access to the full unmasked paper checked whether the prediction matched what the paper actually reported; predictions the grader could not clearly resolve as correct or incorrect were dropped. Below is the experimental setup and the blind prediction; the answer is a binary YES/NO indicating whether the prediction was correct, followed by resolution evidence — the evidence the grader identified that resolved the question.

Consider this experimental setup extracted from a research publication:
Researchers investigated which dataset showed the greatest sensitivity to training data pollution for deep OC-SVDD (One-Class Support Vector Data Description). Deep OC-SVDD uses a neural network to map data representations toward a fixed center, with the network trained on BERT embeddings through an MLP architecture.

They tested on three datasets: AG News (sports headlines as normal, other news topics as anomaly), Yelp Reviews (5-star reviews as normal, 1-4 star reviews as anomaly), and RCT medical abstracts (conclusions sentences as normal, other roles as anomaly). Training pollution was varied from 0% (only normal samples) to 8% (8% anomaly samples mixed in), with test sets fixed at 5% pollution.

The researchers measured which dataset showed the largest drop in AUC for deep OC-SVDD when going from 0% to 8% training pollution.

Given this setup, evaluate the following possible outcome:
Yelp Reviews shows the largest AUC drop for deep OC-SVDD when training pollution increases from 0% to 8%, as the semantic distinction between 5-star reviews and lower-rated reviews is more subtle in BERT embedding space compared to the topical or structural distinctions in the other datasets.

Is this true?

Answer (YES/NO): NO